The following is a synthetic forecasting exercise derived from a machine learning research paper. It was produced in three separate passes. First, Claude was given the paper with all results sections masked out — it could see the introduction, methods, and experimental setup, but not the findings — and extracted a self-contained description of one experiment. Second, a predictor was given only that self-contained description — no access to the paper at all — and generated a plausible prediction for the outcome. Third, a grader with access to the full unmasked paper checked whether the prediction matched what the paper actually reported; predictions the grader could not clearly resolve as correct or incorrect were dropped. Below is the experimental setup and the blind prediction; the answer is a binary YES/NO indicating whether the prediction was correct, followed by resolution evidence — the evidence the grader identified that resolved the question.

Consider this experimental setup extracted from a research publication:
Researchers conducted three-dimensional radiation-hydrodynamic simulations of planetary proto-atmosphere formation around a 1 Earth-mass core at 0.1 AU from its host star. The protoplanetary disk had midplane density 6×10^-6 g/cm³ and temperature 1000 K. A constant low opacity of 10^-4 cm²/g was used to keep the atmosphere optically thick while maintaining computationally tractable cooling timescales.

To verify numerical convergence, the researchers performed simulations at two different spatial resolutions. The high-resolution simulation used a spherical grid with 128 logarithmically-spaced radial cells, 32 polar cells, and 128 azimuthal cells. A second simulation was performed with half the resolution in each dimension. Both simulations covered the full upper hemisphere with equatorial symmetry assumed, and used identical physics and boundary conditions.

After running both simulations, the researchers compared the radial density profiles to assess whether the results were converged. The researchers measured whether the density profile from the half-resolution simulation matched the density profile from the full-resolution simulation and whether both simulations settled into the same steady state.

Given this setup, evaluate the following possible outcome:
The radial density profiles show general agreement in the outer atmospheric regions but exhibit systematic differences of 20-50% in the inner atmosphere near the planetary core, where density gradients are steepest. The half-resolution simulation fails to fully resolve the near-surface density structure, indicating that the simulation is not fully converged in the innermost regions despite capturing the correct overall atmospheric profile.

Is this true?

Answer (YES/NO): NO